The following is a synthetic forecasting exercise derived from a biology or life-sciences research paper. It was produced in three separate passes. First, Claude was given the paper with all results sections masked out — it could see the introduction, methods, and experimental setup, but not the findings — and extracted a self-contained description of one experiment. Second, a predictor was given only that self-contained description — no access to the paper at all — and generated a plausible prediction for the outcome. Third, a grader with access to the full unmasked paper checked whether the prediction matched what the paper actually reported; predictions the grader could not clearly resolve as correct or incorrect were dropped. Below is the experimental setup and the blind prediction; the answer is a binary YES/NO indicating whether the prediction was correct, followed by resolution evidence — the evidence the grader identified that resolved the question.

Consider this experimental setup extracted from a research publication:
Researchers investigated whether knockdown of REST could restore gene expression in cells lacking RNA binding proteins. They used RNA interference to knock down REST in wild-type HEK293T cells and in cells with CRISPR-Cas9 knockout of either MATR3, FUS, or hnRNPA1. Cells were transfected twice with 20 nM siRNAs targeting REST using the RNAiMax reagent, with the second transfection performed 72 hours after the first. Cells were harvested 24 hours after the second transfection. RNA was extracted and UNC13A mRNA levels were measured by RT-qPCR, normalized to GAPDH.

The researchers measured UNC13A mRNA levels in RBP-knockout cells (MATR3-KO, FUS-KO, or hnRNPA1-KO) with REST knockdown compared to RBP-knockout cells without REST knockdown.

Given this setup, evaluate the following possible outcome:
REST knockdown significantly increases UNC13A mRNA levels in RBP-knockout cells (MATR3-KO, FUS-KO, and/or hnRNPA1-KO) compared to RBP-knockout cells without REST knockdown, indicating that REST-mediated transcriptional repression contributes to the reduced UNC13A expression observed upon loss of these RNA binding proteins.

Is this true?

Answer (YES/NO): YES